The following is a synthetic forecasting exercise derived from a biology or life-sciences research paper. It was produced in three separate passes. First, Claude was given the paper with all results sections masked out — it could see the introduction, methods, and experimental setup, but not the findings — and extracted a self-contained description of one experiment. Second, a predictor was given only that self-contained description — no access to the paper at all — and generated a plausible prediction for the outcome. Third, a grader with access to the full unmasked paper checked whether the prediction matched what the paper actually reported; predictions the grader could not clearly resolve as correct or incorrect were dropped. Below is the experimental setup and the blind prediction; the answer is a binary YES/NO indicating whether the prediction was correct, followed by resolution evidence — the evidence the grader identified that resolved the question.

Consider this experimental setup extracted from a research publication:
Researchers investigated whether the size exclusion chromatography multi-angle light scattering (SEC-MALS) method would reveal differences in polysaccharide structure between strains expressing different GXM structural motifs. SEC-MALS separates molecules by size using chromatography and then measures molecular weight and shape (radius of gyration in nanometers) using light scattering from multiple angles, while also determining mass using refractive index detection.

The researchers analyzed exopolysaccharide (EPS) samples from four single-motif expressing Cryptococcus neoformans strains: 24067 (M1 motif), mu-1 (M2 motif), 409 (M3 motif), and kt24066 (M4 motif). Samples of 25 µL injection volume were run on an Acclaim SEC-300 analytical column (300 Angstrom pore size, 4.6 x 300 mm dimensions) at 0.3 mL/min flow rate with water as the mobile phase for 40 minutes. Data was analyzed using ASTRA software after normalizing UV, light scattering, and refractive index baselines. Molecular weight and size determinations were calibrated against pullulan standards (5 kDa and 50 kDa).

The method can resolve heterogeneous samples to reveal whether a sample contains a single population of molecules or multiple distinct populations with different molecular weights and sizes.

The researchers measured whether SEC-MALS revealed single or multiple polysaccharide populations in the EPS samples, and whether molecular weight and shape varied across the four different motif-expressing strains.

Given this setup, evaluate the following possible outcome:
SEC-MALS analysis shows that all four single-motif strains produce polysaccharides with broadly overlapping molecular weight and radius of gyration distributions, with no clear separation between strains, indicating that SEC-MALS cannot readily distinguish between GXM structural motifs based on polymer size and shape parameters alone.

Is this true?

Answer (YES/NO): NO